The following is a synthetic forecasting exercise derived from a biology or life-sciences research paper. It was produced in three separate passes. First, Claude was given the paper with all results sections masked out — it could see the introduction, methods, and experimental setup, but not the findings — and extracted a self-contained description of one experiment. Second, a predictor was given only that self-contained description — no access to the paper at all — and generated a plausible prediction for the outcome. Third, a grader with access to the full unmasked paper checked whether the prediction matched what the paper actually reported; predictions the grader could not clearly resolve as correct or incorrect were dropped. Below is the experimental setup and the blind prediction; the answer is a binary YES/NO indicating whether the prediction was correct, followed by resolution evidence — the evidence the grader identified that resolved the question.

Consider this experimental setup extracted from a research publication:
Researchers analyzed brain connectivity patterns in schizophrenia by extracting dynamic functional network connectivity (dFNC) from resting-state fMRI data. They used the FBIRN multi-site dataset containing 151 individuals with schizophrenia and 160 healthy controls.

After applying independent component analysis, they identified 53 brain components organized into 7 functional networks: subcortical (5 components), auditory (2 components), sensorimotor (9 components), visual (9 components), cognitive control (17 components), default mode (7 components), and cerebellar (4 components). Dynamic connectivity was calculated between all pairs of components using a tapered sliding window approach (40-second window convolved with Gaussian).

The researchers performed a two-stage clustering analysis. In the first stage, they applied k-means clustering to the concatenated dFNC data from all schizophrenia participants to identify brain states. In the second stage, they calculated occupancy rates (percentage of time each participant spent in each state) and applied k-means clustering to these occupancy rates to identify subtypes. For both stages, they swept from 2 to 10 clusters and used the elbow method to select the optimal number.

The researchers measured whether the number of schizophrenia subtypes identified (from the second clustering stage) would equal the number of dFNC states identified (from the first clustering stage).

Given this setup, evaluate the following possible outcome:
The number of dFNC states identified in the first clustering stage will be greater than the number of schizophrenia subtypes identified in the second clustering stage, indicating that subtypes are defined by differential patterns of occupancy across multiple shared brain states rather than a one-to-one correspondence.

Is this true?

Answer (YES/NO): NO